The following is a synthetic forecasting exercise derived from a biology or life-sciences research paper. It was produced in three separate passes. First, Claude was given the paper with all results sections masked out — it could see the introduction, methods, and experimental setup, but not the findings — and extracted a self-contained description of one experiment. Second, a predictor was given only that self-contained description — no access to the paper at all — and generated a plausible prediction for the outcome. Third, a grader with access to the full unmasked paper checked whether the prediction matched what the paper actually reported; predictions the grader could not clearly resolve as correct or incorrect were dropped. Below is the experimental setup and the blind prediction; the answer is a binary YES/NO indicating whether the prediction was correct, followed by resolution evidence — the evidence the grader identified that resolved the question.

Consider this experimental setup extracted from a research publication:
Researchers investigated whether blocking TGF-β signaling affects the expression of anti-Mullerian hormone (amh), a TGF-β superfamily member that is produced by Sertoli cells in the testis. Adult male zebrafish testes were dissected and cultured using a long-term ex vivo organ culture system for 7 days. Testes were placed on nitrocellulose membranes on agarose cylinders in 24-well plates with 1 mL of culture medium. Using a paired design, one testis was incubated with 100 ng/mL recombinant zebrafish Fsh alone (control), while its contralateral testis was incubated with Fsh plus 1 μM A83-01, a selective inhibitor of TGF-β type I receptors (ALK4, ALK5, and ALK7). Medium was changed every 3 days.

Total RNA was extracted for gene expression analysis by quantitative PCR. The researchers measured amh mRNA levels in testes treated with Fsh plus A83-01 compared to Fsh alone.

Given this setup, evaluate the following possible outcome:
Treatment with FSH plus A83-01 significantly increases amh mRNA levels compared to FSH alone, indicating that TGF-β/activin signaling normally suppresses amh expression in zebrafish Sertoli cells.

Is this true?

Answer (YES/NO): YES